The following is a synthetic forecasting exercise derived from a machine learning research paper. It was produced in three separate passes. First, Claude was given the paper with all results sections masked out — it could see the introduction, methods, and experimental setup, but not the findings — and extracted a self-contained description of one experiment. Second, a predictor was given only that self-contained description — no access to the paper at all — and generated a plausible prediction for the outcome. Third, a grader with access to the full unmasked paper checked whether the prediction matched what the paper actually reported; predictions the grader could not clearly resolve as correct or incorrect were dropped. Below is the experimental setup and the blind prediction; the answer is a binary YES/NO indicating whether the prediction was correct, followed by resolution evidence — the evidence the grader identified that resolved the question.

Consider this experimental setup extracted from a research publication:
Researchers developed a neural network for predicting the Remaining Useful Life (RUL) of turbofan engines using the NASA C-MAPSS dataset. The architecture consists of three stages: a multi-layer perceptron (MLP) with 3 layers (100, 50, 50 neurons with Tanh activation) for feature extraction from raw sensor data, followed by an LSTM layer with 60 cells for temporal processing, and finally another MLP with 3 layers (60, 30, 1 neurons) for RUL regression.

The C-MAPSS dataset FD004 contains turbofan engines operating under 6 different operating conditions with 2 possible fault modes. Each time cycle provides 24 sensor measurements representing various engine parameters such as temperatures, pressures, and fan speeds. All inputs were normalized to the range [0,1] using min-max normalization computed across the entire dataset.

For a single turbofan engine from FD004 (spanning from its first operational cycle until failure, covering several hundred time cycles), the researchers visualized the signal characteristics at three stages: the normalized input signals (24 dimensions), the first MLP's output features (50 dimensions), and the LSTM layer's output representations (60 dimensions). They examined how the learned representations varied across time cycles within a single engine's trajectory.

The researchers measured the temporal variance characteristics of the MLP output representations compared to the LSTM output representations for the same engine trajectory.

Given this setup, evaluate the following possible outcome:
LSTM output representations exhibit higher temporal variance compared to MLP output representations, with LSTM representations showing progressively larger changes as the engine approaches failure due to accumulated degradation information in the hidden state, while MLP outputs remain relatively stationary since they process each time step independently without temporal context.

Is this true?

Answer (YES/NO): NO